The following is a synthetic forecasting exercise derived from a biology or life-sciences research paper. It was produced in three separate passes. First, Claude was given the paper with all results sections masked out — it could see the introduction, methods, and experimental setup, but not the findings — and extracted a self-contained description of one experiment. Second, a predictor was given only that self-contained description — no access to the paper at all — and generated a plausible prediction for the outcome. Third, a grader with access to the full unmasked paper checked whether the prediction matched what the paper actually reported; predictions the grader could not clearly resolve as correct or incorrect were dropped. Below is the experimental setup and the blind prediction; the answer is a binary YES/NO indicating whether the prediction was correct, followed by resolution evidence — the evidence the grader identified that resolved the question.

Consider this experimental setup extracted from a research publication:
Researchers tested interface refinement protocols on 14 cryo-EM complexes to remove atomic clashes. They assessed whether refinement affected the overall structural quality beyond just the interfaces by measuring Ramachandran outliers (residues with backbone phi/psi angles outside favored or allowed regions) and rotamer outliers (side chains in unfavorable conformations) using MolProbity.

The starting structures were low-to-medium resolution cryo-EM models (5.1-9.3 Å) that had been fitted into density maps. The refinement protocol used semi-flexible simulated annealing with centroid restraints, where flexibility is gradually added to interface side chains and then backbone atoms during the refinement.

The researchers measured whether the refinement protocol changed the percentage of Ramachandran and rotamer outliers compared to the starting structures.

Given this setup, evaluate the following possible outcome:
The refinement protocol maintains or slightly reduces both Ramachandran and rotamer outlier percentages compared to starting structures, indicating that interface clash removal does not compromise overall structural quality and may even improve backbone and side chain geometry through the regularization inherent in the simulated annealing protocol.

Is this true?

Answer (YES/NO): NO